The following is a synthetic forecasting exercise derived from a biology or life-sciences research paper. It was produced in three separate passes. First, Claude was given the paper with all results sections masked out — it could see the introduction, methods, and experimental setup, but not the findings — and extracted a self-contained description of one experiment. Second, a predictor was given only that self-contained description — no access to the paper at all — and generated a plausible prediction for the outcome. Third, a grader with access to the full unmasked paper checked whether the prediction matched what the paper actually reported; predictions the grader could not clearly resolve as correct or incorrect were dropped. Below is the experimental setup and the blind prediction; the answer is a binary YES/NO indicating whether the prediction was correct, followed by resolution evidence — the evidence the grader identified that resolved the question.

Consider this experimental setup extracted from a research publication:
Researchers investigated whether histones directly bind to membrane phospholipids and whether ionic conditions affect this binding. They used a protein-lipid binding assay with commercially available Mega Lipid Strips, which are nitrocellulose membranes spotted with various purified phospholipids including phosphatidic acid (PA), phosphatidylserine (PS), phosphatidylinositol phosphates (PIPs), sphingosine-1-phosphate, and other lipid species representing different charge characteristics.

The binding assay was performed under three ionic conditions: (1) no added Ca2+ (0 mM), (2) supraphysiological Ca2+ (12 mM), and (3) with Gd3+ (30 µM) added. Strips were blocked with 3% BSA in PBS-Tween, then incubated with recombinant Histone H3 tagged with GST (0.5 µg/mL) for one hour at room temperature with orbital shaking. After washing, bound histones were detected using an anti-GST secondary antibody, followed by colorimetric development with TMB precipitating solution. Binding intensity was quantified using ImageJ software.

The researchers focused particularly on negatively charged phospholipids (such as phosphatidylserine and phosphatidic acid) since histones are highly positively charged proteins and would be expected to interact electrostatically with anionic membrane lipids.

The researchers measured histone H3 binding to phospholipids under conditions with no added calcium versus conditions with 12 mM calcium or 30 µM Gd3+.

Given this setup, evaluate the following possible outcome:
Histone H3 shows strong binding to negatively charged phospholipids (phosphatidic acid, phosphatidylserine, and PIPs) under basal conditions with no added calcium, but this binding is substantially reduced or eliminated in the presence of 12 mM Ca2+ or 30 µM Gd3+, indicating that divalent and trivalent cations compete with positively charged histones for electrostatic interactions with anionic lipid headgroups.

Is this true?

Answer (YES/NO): YES